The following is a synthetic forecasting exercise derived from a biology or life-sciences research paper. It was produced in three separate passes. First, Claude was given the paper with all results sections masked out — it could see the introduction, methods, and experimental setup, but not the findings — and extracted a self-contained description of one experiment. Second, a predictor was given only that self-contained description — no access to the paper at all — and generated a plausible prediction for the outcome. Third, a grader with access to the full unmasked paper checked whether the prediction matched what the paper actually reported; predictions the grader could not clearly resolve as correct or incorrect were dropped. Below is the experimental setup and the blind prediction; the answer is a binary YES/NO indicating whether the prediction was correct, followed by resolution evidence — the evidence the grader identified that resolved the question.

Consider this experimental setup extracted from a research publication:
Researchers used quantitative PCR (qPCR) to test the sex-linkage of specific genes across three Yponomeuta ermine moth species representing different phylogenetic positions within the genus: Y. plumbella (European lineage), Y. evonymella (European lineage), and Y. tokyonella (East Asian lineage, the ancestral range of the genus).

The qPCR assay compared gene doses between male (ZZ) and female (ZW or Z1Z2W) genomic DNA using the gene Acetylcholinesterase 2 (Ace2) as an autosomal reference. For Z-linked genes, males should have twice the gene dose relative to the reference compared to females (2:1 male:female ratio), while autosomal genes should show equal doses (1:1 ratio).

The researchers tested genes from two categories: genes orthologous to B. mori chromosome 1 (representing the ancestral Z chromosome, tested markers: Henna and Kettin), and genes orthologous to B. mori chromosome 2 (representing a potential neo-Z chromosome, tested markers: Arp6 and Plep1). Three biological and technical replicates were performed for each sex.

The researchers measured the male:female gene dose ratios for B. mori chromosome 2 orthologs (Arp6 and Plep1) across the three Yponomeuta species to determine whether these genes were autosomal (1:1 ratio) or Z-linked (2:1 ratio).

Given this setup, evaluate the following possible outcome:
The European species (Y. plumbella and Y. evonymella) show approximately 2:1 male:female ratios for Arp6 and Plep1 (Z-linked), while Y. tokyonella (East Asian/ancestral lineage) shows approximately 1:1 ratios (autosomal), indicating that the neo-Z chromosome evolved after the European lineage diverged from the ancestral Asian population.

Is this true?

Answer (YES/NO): NO